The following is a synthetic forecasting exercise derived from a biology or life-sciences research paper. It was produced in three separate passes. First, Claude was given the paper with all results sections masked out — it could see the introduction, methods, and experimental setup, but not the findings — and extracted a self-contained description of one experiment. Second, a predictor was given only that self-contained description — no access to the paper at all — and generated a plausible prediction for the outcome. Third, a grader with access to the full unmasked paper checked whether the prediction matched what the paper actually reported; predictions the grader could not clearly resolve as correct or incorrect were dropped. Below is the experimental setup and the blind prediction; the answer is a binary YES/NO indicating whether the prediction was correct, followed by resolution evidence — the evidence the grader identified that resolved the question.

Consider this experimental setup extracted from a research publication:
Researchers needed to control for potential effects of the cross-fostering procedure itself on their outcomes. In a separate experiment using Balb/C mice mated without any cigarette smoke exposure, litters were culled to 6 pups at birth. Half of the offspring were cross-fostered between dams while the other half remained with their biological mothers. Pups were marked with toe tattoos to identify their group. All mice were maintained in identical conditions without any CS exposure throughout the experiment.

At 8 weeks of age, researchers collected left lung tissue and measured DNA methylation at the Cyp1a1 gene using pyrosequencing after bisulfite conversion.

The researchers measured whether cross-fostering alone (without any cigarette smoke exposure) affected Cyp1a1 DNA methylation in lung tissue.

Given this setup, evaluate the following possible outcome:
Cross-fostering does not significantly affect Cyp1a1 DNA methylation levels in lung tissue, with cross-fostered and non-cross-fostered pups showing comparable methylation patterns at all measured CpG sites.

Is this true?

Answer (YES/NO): YES